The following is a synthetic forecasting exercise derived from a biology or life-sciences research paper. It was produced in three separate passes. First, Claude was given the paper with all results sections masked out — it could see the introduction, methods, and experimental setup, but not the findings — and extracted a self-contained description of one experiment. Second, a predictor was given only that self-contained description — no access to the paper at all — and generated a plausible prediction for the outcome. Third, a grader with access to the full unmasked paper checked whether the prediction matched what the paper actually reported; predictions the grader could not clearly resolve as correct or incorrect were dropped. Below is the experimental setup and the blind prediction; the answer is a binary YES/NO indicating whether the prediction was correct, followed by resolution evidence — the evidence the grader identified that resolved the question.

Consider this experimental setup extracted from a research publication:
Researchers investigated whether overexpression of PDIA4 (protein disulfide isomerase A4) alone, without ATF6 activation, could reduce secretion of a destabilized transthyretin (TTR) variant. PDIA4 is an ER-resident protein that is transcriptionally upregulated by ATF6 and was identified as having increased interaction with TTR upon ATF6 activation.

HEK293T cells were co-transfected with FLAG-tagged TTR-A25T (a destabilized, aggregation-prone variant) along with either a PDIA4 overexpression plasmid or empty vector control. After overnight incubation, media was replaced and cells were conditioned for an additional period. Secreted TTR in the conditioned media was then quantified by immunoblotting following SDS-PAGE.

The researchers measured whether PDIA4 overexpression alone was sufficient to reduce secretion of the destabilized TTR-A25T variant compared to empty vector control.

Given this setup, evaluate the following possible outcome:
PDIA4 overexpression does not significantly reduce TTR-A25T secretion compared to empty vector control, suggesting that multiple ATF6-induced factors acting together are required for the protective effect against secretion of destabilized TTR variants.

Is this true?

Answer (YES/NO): NO